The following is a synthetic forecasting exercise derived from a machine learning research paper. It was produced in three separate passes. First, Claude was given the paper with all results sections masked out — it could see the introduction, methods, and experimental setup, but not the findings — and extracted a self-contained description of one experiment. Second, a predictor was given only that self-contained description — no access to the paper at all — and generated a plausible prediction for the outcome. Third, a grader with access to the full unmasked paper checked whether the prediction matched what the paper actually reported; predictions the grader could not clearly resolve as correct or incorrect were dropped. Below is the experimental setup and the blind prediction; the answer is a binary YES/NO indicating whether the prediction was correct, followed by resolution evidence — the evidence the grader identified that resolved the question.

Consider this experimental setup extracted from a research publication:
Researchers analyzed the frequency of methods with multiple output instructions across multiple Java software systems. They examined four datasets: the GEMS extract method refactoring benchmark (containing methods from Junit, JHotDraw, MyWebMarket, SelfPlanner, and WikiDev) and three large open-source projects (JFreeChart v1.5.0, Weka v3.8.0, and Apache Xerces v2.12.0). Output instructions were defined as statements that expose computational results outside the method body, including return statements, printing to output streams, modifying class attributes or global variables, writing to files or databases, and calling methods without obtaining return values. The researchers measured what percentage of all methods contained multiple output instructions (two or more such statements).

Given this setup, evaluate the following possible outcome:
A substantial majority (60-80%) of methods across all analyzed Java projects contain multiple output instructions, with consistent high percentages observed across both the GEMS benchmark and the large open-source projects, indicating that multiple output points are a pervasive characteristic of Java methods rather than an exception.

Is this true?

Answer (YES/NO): NO